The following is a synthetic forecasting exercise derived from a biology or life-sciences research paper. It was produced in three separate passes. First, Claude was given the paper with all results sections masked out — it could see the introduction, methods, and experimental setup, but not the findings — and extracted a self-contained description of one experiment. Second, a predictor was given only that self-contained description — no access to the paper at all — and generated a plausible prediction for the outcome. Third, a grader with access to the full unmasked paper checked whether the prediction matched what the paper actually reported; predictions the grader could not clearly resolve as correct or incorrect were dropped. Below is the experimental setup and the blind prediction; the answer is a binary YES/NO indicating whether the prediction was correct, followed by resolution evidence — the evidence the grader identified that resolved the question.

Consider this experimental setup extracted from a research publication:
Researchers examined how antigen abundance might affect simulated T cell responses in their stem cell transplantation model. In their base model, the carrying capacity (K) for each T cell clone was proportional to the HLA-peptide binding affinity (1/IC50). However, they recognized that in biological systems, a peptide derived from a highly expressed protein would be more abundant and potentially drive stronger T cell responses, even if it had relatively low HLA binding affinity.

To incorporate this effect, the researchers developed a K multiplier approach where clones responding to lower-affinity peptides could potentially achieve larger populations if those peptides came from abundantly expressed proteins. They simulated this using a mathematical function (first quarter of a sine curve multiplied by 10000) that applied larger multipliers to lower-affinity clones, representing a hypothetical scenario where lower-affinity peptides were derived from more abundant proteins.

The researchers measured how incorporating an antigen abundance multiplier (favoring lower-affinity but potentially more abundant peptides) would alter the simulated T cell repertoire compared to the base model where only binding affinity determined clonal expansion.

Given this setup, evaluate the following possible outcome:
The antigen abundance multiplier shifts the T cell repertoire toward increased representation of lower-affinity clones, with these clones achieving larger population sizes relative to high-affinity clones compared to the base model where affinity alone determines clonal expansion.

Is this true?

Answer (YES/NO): YES